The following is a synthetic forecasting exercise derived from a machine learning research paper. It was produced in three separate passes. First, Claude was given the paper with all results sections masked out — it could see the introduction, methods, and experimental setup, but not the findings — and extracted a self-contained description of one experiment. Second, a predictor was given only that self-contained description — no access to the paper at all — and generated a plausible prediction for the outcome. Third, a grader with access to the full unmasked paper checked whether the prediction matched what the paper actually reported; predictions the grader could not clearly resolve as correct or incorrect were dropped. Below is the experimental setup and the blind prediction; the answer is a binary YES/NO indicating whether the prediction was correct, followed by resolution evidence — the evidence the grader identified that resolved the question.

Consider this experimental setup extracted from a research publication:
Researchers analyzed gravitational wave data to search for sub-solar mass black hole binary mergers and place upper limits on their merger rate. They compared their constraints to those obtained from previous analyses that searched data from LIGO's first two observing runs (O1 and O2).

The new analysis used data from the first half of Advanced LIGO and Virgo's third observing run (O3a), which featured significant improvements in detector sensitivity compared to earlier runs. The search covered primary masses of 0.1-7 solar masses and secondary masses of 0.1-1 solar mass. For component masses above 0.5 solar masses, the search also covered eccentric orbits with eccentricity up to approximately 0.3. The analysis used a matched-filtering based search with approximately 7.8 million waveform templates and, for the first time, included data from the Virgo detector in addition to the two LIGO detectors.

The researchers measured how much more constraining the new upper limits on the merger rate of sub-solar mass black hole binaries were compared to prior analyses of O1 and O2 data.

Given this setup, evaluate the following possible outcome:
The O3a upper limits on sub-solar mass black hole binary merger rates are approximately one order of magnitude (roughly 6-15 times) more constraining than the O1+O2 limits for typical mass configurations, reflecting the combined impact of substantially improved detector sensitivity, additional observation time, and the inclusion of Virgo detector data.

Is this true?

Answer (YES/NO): NO